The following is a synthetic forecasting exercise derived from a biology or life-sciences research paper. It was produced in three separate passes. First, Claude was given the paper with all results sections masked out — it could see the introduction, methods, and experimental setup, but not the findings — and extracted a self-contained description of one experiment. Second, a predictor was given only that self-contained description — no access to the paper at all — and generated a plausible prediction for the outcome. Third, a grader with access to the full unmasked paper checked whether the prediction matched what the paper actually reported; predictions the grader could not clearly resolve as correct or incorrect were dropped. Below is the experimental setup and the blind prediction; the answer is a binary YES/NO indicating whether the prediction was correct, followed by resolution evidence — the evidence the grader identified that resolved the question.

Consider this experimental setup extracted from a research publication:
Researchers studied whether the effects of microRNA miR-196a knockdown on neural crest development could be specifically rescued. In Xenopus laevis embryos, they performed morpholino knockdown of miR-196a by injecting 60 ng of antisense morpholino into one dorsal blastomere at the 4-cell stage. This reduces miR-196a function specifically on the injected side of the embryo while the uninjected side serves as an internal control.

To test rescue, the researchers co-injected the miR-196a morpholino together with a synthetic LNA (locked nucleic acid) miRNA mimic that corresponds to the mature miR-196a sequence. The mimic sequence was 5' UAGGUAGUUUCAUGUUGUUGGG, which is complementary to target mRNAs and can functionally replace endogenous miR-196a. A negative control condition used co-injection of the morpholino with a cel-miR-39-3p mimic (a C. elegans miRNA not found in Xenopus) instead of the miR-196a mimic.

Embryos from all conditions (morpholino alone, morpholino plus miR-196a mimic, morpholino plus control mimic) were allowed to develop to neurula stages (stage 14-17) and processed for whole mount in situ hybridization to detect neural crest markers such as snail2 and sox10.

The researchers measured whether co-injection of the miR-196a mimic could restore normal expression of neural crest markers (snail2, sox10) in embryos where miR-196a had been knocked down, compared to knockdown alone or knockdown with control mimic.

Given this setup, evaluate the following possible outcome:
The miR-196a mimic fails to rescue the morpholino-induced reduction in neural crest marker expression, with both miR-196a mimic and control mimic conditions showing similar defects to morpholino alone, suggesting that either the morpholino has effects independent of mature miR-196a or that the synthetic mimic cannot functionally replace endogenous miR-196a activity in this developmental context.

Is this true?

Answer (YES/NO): NO